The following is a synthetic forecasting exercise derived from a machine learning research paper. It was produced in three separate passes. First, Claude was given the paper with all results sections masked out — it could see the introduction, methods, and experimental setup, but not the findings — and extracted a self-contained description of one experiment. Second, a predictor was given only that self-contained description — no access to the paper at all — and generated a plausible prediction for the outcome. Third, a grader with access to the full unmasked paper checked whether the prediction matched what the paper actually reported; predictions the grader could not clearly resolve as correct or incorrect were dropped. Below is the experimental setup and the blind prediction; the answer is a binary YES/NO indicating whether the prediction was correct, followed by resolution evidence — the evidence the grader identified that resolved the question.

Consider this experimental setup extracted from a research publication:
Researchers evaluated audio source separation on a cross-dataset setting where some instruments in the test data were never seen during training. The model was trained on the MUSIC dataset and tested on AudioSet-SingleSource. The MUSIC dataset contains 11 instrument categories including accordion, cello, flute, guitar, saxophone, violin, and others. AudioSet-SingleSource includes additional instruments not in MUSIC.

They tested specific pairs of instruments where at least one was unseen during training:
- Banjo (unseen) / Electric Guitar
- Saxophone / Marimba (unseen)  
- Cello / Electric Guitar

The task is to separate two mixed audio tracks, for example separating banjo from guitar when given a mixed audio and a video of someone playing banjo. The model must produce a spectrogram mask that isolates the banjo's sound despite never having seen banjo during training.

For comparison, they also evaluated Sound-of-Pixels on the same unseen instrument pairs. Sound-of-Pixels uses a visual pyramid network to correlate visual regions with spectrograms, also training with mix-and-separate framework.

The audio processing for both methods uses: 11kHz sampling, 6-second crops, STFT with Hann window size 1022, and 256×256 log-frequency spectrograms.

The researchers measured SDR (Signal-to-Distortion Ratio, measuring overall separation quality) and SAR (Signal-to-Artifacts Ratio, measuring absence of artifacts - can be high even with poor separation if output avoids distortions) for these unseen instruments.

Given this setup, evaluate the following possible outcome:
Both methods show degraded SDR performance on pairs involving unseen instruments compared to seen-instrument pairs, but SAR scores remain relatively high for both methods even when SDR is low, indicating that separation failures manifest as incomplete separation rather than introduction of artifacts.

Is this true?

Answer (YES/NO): NO